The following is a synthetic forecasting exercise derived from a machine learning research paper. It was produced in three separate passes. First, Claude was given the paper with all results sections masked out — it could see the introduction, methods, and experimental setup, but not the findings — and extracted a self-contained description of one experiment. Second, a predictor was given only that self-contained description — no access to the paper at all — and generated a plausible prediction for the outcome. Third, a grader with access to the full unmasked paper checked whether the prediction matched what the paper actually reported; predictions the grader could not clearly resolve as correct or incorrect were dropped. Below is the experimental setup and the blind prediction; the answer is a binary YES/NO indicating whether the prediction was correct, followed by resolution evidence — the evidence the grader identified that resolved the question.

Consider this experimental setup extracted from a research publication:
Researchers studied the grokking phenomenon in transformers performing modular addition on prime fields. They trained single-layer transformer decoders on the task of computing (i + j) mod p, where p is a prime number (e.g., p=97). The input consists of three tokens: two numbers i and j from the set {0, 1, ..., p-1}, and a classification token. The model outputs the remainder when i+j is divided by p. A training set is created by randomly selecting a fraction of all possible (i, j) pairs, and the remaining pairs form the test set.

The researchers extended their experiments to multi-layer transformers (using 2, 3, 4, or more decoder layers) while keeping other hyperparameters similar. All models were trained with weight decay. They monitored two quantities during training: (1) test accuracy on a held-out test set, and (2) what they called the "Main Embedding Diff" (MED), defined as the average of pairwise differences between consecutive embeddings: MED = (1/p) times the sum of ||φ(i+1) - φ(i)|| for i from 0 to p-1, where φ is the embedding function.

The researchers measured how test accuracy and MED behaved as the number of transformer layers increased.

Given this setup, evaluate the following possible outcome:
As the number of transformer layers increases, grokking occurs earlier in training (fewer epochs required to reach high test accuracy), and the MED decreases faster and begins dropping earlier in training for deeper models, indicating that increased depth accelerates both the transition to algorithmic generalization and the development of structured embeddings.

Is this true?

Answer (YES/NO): NO